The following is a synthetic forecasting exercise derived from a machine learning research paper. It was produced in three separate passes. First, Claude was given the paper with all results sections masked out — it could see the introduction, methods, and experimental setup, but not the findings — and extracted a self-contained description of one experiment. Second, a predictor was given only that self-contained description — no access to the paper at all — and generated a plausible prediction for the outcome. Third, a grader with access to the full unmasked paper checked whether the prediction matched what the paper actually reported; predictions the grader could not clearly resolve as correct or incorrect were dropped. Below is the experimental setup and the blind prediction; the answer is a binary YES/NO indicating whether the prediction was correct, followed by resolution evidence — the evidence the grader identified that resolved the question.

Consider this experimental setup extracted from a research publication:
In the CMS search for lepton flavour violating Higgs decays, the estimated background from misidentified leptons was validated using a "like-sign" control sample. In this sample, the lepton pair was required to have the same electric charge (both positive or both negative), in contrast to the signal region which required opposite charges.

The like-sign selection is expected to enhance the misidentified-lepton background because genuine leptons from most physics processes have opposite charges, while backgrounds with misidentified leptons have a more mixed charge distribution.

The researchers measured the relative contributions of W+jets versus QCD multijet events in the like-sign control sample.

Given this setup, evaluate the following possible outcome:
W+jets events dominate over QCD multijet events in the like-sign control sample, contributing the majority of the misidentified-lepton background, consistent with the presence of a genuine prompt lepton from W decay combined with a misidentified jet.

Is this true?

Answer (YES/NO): NO